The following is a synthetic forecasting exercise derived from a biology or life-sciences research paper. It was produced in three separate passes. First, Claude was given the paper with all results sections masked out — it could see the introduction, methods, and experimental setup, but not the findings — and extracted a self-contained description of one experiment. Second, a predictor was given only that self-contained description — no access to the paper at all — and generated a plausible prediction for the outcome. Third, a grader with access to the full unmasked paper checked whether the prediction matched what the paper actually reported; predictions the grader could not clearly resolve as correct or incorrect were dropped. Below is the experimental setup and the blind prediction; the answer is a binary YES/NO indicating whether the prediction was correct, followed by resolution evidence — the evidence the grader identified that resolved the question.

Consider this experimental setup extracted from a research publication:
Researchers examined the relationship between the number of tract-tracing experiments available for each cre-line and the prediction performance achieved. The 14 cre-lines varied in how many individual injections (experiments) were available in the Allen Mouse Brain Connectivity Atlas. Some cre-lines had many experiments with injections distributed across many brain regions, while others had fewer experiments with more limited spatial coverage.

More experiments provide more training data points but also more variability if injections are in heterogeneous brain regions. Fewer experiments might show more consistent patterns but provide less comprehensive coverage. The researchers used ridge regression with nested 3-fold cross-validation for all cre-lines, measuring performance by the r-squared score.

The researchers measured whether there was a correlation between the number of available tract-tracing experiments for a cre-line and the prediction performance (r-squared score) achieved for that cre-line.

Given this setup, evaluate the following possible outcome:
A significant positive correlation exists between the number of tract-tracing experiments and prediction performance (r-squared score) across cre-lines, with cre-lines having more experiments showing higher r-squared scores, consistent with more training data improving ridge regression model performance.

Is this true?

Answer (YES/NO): NO